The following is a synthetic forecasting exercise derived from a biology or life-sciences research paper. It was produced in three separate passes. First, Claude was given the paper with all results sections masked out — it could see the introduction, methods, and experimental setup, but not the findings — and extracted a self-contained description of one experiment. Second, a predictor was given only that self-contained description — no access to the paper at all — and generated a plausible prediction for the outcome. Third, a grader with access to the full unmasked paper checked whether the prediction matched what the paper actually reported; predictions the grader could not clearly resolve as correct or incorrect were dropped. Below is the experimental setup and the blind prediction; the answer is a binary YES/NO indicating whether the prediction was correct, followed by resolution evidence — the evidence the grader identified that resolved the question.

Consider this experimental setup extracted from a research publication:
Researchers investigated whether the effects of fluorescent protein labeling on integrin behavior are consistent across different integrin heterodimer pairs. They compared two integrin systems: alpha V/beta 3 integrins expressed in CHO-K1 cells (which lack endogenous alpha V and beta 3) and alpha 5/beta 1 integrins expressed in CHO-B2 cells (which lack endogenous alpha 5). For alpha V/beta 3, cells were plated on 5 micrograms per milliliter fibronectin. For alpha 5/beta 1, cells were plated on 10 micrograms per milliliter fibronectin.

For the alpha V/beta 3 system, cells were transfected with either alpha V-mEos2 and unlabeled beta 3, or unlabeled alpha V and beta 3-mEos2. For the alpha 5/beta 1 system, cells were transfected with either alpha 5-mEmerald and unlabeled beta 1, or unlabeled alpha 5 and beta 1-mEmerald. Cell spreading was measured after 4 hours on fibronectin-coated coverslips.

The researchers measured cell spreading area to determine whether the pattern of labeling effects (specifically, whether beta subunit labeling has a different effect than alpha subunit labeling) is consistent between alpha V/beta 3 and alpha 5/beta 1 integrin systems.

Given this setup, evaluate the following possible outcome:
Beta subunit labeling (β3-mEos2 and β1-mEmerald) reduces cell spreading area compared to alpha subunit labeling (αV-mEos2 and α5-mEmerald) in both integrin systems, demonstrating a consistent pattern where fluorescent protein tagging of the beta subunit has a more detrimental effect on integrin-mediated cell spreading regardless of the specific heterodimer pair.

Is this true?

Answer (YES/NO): NO